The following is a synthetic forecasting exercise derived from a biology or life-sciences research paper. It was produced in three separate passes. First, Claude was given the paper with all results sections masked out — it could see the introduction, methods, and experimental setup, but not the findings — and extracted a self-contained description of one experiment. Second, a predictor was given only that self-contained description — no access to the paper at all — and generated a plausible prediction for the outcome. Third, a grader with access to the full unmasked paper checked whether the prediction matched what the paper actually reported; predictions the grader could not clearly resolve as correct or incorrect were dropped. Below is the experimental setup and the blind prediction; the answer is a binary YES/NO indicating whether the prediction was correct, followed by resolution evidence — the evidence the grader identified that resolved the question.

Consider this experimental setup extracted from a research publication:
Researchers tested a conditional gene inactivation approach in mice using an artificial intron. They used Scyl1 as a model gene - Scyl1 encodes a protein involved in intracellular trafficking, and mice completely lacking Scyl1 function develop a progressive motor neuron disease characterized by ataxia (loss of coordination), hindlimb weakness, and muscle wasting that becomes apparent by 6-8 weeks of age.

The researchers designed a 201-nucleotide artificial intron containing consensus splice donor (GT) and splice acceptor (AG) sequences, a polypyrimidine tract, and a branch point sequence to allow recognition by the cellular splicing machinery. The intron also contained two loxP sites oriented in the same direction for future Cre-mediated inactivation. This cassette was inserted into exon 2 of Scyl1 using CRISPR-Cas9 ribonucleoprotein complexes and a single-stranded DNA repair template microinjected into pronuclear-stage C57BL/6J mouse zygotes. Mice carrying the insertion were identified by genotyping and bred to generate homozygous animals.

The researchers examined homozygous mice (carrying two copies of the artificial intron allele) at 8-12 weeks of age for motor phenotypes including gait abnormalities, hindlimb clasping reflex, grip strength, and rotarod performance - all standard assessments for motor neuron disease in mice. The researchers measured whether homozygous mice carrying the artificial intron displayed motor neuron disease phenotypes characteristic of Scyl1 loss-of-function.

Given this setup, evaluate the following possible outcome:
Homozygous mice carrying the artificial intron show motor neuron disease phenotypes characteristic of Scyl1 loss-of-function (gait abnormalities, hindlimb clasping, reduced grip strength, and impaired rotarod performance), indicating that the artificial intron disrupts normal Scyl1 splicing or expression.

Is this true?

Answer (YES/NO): NO